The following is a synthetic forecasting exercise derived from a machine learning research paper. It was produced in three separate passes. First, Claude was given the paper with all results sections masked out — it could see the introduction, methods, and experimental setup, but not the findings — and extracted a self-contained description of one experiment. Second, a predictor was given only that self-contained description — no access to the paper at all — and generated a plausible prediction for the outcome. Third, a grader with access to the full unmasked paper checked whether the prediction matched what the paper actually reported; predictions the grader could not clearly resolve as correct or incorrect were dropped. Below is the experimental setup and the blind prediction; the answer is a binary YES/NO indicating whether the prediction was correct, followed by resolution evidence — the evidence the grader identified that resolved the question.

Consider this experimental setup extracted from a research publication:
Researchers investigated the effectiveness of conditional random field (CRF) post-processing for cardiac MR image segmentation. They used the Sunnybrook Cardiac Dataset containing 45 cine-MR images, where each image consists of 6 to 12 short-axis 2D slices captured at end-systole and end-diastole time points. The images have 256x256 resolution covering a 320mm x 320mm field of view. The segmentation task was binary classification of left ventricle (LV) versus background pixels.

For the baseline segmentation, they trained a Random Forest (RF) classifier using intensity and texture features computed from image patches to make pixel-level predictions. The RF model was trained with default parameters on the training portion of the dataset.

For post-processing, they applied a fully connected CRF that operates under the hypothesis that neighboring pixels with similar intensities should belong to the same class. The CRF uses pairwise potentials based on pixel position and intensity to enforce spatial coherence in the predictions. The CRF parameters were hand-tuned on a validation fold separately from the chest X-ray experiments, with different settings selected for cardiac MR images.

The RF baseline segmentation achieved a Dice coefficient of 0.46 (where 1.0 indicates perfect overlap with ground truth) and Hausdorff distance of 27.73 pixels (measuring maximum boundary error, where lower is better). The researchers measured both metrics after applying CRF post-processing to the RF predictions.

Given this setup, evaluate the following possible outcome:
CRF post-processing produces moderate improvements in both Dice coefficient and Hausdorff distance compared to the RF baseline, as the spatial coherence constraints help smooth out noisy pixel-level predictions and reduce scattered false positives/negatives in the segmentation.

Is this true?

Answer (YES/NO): NO